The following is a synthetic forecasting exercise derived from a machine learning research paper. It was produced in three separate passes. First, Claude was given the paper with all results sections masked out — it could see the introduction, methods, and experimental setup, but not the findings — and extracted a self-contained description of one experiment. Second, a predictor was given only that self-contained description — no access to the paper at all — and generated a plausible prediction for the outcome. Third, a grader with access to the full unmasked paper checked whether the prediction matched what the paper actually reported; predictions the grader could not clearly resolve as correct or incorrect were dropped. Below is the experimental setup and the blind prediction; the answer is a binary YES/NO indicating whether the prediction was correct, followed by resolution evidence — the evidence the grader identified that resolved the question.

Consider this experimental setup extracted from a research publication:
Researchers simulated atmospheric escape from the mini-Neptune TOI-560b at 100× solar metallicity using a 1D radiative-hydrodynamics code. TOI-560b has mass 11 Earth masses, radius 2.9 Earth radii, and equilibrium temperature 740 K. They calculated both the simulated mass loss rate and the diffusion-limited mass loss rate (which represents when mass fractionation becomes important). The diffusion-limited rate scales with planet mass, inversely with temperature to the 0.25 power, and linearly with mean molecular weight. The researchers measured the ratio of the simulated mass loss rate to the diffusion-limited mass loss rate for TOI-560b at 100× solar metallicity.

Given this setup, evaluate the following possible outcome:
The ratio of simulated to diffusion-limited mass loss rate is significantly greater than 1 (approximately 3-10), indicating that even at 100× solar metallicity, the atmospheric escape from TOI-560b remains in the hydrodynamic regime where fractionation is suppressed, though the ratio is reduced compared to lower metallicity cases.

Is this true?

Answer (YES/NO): NO